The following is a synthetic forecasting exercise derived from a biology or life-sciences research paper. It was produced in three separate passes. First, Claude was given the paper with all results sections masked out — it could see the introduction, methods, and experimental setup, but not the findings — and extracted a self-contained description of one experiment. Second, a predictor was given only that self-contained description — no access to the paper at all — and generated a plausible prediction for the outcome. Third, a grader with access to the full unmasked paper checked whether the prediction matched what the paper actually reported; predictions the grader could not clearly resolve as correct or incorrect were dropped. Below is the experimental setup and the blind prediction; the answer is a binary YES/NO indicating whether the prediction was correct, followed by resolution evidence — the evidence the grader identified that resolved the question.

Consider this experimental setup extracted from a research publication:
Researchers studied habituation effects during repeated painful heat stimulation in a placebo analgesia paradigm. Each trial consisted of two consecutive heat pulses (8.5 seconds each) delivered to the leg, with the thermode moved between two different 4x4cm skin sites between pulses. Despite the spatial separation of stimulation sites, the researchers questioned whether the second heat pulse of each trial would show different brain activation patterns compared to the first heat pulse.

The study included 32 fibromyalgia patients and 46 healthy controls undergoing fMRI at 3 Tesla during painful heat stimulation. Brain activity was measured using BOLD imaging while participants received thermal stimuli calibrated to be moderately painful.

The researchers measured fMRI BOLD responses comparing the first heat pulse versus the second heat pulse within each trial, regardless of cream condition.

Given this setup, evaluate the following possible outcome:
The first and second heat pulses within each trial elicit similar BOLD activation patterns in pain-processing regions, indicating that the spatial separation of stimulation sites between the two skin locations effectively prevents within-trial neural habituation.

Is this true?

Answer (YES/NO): NO